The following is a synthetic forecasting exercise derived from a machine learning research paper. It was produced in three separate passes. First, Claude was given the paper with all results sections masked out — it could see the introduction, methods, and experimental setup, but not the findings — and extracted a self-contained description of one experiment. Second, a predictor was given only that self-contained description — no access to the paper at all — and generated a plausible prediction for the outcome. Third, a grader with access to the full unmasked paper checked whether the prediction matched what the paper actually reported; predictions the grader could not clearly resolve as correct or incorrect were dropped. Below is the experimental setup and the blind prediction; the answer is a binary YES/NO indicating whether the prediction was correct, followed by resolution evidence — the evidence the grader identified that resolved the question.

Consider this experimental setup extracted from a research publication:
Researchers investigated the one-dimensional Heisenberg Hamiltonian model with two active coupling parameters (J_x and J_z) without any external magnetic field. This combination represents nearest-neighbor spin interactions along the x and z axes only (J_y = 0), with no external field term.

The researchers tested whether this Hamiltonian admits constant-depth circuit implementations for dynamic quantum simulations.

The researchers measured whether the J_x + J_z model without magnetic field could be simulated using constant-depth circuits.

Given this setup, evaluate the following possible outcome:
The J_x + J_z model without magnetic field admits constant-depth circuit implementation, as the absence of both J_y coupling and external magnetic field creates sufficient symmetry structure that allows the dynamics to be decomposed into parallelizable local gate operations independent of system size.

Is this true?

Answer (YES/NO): YES